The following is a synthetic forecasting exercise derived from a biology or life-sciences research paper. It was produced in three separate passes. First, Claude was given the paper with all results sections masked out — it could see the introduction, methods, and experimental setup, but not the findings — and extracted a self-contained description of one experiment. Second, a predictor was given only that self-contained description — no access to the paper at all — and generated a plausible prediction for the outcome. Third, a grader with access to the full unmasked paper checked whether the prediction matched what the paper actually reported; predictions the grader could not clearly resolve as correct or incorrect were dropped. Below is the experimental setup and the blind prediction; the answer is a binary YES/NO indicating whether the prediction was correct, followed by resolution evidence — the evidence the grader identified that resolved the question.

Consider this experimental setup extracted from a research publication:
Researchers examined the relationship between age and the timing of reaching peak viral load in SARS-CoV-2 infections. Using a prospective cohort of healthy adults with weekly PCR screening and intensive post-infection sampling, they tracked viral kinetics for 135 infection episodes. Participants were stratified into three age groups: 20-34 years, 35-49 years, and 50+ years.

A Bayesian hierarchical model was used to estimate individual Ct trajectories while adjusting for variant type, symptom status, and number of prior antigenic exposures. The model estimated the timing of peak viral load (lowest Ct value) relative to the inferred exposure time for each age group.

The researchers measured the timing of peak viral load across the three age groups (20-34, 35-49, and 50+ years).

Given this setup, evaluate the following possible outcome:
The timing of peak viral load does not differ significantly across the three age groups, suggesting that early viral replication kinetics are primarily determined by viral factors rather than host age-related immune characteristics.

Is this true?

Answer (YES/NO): NO